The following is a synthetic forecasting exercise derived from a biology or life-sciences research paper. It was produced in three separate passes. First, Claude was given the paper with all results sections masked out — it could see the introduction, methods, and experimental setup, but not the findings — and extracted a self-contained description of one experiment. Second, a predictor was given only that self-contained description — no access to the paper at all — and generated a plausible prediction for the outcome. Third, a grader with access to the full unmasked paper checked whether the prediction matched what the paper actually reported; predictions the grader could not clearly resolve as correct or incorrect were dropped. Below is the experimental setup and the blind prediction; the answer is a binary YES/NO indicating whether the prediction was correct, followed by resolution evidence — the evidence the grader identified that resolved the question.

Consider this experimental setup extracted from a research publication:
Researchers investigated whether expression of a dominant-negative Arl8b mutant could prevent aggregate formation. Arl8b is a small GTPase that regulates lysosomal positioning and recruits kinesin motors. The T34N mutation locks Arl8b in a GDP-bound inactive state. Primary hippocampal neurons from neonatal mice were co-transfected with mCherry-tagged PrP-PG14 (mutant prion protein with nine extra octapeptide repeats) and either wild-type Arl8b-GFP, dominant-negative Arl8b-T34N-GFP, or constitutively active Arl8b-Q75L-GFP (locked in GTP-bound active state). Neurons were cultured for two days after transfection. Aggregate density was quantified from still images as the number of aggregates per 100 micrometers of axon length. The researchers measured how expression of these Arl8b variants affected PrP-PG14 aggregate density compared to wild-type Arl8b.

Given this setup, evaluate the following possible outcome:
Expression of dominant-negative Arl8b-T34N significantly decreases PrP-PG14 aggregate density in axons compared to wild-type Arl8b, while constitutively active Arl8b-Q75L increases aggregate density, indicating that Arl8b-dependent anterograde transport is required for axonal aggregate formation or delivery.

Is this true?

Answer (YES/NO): YES